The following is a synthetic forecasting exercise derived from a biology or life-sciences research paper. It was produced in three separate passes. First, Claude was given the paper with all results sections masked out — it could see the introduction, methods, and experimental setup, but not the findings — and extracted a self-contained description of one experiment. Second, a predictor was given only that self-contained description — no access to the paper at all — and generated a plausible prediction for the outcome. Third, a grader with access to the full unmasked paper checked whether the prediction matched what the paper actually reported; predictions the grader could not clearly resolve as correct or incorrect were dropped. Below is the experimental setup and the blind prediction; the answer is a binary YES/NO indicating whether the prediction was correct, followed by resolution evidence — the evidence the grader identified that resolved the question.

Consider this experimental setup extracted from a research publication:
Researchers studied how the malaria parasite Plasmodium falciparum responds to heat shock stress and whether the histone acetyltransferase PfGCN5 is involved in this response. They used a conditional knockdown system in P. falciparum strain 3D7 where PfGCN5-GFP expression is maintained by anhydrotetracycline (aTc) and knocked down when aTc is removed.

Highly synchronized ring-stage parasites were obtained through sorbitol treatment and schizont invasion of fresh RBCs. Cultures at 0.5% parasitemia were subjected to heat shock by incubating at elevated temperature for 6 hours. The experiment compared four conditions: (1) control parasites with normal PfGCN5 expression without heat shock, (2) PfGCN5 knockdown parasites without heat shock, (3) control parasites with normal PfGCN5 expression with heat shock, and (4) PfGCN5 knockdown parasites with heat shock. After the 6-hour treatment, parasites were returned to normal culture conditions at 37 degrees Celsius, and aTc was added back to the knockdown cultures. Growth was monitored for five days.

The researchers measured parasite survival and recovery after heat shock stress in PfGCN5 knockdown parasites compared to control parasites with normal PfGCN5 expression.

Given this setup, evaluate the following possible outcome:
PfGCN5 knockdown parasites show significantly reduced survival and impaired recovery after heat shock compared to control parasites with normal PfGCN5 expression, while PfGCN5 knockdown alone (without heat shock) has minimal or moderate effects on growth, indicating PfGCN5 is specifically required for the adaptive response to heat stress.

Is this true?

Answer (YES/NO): YES